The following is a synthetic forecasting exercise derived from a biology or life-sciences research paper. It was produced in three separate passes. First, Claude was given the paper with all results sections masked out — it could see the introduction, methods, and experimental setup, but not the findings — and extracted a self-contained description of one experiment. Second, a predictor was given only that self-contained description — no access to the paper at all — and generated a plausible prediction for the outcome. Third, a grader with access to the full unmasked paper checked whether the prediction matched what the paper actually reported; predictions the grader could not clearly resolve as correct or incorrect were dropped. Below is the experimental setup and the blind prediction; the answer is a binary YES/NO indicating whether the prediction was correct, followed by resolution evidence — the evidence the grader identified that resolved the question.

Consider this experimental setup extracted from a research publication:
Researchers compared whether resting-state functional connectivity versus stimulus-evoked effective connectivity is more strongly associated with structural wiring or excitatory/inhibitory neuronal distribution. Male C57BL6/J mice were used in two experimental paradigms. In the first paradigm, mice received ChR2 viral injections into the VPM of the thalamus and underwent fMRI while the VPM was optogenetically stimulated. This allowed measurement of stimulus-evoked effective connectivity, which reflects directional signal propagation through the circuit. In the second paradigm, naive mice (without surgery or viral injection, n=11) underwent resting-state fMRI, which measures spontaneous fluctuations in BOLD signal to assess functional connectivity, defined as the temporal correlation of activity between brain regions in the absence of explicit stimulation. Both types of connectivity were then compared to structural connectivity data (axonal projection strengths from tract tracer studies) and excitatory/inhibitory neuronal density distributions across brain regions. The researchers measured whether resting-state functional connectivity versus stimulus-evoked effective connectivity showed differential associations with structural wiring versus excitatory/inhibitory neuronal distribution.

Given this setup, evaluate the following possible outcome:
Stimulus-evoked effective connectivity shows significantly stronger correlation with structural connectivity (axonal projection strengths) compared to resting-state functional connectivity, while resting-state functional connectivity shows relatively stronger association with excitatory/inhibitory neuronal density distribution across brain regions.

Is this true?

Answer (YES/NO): YES